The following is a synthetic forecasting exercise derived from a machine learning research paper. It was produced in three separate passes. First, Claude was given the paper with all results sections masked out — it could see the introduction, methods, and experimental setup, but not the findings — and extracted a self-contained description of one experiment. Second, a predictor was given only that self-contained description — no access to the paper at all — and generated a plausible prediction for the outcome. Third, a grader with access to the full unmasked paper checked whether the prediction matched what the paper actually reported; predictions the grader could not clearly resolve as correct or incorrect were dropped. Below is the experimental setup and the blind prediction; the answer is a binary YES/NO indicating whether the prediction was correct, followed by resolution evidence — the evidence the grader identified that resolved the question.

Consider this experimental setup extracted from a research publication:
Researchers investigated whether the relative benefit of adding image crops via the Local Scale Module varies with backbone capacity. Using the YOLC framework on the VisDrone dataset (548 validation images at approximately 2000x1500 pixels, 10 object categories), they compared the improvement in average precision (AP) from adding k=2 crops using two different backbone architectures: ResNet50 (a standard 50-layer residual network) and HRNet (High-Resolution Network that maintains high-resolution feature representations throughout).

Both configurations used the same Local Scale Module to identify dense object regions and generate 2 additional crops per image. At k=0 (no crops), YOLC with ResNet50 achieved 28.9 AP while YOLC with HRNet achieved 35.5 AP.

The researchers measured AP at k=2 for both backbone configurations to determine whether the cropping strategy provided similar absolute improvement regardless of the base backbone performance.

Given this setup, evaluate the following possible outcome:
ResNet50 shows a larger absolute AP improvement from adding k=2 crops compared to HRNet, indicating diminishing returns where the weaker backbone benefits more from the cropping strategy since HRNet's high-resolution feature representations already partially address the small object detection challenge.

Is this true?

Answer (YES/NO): YES